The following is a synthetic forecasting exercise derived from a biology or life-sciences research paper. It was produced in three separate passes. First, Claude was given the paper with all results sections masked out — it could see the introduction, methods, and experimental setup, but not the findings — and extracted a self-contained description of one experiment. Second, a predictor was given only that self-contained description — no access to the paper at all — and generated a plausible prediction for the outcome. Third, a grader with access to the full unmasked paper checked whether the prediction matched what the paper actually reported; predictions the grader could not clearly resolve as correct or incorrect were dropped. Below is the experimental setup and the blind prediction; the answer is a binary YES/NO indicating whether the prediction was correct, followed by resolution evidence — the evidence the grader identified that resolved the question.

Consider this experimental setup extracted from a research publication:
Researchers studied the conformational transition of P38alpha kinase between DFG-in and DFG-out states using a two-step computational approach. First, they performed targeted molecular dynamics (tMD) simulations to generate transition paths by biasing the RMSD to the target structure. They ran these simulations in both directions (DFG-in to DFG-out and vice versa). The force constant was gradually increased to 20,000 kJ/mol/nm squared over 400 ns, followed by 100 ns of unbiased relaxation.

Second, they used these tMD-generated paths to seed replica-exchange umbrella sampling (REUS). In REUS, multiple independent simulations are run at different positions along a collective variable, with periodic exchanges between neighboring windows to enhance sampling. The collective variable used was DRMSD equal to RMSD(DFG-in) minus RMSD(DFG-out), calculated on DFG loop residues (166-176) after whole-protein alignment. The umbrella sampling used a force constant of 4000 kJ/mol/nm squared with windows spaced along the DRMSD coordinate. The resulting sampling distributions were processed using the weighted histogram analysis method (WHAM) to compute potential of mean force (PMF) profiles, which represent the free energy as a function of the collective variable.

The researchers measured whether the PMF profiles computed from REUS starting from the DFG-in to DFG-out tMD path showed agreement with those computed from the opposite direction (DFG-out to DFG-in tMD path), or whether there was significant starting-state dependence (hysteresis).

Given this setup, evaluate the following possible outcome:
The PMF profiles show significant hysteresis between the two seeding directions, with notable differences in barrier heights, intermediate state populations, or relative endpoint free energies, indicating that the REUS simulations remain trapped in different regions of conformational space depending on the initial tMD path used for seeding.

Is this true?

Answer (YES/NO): YES